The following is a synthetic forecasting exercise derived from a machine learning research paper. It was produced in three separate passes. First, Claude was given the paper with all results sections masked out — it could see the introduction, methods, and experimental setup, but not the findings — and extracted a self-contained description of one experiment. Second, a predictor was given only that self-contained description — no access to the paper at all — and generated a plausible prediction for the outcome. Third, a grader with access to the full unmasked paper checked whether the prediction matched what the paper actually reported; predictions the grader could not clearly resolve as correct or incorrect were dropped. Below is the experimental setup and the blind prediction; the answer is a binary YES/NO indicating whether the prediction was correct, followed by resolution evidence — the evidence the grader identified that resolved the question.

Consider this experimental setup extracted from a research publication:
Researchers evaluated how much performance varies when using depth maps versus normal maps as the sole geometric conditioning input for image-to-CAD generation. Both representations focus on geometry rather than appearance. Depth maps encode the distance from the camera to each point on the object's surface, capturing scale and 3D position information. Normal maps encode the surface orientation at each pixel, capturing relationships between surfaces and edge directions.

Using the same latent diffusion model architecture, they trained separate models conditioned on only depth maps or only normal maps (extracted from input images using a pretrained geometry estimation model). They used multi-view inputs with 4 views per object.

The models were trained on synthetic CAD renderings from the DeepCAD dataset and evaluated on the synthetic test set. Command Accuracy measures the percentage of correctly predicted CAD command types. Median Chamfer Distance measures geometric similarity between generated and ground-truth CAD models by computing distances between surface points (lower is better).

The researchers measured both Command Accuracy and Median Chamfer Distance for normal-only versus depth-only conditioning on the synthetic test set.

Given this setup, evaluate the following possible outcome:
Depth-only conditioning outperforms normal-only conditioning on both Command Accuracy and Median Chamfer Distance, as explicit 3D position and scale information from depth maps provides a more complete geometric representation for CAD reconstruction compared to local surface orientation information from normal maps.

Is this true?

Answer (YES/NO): NO